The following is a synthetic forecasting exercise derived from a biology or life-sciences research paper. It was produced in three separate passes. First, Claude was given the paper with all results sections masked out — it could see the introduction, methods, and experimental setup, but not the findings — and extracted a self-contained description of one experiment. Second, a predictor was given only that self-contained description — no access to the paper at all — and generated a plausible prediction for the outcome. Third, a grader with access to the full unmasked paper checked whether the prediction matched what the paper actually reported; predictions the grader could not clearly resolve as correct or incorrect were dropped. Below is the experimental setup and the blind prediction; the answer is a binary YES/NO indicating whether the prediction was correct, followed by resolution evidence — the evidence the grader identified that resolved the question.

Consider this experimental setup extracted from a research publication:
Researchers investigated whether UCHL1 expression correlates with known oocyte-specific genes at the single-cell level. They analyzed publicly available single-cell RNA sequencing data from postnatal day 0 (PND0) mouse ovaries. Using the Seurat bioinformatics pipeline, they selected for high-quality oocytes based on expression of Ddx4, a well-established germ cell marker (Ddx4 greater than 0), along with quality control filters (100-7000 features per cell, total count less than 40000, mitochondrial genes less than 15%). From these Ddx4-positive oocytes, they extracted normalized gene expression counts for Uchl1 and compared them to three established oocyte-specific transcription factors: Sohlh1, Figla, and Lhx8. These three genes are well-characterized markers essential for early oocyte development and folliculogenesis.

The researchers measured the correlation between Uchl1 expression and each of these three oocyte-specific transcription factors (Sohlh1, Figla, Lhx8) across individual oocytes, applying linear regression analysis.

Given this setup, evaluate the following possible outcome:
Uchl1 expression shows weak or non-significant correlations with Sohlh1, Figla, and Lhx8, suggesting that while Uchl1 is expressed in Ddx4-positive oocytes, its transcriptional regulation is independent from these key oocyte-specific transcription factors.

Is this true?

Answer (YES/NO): NO